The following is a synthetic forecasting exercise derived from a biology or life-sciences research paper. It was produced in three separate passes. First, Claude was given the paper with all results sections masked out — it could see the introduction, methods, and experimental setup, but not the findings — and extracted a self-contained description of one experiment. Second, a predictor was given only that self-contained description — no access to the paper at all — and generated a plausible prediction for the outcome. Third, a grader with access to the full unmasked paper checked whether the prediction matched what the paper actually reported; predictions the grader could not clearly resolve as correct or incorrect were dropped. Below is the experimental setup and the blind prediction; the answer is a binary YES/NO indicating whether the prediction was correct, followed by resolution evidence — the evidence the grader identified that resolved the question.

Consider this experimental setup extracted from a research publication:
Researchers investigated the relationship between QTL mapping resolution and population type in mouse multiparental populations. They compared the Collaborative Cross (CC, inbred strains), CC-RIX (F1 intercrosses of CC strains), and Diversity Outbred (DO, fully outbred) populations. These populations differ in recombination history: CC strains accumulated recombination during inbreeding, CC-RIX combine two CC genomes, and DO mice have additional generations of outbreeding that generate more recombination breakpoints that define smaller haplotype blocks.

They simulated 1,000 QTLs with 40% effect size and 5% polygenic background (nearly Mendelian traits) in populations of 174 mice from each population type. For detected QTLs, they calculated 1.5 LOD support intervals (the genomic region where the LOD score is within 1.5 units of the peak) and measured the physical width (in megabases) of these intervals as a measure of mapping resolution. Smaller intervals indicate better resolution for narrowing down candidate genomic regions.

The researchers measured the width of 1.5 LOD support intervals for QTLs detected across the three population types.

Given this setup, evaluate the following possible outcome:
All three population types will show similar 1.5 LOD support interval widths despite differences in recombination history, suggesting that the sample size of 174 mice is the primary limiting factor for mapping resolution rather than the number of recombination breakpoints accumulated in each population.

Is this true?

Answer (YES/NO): NO